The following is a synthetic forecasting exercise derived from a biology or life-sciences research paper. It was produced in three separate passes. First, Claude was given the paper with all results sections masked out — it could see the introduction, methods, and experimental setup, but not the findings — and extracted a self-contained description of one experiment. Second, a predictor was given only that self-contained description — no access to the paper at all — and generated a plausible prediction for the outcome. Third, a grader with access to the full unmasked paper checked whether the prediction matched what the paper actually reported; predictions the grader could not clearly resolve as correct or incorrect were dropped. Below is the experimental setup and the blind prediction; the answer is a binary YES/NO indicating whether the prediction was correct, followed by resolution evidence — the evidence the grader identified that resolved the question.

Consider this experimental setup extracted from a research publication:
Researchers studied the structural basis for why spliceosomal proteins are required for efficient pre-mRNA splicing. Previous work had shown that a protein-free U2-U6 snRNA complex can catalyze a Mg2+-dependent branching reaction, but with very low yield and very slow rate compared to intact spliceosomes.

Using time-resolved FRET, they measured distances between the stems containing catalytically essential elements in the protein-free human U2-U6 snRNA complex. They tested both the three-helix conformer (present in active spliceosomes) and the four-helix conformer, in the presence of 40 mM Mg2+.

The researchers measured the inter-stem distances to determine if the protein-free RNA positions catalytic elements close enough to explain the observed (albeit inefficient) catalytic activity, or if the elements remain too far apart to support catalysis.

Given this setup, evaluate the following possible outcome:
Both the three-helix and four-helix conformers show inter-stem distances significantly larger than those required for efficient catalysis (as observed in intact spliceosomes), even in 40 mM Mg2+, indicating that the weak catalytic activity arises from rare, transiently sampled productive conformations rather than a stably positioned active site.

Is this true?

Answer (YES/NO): YES